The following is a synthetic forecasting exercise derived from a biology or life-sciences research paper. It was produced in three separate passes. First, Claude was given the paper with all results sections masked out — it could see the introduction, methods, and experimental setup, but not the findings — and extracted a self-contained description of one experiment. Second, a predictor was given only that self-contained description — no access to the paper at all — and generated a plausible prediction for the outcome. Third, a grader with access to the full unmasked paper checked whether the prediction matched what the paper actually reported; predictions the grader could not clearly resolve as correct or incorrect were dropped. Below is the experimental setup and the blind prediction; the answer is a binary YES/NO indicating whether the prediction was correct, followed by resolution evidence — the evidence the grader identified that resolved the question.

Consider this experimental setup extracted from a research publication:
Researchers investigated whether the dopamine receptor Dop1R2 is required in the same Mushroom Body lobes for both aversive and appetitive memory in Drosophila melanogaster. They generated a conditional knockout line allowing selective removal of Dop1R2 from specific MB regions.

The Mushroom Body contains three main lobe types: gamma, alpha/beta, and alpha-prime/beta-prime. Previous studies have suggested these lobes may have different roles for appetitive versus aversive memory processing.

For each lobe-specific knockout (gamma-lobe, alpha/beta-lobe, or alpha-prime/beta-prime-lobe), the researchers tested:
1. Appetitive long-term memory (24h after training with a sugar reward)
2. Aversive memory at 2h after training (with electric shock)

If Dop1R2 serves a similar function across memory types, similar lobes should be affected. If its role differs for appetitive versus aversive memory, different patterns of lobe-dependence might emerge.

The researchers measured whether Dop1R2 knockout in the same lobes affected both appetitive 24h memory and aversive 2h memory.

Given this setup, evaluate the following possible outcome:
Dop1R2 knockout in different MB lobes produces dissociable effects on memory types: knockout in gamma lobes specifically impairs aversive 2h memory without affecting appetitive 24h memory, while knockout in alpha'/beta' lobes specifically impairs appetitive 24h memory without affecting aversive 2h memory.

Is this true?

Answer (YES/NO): NO